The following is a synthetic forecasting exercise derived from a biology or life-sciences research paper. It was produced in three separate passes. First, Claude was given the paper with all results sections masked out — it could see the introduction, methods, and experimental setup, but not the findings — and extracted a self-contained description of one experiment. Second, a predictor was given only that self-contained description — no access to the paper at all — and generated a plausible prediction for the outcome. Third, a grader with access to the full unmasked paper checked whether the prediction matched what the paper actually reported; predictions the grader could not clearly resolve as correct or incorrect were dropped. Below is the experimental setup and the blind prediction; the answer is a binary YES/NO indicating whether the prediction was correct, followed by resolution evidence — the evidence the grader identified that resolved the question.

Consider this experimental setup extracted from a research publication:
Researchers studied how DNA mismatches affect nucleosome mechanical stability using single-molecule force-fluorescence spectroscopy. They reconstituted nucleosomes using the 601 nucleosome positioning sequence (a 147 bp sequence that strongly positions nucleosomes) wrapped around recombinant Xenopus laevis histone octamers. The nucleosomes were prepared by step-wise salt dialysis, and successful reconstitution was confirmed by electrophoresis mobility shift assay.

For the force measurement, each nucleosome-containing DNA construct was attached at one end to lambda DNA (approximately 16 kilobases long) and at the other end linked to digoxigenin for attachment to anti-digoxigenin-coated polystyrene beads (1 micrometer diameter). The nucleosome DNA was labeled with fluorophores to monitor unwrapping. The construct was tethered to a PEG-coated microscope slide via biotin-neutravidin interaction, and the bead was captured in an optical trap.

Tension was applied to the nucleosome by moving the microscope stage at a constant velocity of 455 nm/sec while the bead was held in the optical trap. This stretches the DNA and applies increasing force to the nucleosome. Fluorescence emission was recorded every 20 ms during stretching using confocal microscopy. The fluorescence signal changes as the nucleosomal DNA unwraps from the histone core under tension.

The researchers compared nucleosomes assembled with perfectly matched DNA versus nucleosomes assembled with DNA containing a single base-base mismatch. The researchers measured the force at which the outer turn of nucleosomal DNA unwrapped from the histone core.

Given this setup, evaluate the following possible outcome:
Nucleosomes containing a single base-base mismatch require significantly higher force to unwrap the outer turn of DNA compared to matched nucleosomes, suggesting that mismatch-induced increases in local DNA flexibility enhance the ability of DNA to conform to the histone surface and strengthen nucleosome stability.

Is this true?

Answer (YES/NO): YES